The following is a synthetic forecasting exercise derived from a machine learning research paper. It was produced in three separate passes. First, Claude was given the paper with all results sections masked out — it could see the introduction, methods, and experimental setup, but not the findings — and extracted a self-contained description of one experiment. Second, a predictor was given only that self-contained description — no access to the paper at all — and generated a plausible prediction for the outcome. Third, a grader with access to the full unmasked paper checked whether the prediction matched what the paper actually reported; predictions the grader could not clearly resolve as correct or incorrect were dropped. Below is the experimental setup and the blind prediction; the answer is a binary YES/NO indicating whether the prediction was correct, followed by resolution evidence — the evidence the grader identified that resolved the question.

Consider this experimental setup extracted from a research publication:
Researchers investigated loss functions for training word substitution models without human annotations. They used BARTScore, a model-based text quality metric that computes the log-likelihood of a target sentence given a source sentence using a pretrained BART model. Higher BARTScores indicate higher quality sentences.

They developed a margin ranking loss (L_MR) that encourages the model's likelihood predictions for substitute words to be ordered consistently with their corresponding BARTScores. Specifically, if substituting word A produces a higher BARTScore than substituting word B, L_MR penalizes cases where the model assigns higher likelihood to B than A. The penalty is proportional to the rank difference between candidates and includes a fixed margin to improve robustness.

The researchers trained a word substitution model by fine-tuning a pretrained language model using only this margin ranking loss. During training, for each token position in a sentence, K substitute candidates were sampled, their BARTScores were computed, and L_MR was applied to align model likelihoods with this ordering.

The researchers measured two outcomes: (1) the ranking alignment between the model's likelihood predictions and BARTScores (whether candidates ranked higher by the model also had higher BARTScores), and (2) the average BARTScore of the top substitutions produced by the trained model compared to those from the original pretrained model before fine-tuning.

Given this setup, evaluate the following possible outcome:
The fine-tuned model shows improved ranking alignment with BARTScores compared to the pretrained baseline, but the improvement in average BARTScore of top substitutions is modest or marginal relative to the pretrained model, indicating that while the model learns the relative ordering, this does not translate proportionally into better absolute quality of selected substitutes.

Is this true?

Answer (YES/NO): NO